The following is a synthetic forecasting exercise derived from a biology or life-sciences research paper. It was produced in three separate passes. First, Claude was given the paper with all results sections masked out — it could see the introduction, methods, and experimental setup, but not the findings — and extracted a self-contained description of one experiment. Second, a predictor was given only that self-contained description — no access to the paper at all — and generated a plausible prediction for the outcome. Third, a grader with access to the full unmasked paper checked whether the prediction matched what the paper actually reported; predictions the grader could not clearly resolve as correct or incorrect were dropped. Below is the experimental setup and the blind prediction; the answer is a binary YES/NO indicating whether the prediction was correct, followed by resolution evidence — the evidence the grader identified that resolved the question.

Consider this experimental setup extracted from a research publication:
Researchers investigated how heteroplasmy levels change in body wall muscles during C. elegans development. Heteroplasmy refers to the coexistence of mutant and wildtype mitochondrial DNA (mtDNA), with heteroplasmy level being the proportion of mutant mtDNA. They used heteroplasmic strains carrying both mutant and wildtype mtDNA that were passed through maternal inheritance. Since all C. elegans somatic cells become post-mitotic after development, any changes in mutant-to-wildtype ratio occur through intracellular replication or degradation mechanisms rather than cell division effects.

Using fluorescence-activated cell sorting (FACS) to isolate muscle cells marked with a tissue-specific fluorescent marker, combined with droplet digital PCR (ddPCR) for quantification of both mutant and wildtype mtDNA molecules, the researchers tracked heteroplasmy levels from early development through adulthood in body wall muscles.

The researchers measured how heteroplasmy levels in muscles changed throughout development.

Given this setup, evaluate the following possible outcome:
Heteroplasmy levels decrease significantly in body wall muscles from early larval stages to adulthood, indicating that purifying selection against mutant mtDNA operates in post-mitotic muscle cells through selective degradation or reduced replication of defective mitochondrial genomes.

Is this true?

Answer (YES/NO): NO